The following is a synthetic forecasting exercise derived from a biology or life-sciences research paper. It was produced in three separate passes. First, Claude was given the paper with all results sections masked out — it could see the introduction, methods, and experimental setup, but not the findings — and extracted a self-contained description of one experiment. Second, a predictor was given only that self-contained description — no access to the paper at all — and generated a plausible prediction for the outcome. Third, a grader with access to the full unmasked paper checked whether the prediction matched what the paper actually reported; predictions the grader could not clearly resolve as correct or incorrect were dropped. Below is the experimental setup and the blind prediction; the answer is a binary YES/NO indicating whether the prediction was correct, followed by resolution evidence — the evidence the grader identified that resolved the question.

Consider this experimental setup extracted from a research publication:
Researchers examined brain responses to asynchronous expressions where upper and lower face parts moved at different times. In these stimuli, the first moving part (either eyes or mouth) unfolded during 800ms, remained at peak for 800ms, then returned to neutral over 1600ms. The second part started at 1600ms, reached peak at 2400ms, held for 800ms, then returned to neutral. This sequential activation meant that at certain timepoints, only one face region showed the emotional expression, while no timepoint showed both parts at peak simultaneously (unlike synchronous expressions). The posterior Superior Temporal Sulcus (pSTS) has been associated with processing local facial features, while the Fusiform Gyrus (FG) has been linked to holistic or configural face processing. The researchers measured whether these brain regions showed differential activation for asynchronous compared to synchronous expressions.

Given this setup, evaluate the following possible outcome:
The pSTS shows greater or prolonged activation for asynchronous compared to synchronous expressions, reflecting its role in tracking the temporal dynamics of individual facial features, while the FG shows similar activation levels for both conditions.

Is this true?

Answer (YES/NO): YES